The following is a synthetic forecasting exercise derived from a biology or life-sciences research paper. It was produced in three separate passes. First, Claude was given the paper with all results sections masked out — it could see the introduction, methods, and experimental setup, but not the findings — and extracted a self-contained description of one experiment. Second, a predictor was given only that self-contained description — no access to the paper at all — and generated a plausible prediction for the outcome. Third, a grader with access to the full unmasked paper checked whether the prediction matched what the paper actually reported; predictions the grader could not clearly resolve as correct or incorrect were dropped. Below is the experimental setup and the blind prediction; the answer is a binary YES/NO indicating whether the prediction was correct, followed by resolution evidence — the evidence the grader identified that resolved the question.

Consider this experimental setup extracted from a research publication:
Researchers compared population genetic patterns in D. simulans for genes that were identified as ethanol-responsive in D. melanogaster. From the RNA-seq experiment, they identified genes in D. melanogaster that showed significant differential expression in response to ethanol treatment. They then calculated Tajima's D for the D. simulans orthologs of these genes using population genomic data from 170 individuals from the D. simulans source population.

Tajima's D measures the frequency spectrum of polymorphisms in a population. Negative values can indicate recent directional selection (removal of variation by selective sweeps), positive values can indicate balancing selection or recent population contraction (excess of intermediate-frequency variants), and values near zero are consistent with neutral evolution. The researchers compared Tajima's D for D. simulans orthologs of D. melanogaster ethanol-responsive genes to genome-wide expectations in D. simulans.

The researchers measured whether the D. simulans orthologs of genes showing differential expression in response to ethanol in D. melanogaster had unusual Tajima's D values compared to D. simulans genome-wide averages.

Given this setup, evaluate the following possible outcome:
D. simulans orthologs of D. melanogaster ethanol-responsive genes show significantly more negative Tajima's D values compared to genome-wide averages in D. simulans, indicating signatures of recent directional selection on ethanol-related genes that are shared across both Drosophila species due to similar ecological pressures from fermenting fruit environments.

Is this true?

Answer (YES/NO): NO